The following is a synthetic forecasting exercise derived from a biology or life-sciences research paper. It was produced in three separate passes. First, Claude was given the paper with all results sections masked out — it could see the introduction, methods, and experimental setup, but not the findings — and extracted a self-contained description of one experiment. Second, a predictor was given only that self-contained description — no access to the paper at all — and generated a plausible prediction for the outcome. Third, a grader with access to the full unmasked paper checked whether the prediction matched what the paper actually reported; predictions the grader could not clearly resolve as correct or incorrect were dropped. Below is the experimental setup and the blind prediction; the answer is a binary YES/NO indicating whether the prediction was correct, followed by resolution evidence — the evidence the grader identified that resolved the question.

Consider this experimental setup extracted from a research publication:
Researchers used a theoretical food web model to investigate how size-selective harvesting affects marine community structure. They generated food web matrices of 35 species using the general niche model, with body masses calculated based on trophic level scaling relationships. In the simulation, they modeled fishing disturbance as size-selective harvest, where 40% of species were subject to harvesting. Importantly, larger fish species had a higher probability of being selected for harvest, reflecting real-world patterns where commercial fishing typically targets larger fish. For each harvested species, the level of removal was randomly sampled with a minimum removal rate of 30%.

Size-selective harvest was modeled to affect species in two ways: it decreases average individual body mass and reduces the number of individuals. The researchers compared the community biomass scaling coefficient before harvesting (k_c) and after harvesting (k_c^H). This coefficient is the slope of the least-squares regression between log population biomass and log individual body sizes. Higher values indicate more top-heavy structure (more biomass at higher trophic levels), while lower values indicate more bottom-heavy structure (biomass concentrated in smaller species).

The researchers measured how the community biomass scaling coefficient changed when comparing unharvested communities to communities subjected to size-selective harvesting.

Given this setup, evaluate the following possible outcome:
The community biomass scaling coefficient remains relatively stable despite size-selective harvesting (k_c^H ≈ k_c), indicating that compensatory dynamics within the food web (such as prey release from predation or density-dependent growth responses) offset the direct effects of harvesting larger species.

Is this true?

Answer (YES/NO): NO